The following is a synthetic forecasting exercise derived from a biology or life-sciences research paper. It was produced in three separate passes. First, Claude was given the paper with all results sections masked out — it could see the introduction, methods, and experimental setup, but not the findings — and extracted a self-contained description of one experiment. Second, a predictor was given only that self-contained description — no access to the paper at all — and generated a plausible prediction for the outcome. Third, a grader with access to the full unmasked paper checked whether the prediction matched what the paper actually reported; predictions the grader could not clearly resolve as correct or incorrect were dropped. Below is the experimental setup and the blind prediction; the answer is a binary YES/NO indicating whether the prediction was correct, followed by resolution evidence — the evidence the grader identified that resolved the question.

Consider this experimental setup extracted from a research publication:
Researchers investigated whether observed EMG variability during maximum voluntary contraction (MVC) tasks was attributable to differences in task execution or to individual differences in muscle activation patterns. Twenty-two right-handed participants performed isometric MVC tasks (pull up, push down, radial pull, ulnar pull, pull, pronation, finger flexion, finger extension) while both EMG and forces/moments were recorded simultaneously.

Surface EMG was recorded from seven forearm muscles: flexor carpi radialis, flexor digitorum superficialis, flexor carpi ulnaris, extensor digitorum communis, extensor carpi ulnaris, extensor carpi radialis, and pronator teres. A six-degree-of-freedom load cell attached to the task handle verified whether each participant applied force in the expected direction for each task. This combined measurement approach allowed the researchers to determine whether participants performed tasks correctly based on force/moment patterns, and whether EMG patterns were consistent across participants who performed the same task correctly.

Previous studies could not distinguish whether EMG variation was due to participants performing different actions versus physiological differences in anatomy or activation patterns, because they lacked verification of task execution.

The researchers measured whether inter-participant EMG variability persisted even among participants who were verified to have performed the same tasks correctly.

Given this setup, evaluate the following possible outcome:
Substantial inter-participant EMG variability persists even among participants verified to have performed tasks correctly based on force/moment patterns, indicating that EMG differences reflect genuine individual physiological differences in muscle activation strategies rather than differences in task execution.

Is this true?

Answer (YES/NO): YES